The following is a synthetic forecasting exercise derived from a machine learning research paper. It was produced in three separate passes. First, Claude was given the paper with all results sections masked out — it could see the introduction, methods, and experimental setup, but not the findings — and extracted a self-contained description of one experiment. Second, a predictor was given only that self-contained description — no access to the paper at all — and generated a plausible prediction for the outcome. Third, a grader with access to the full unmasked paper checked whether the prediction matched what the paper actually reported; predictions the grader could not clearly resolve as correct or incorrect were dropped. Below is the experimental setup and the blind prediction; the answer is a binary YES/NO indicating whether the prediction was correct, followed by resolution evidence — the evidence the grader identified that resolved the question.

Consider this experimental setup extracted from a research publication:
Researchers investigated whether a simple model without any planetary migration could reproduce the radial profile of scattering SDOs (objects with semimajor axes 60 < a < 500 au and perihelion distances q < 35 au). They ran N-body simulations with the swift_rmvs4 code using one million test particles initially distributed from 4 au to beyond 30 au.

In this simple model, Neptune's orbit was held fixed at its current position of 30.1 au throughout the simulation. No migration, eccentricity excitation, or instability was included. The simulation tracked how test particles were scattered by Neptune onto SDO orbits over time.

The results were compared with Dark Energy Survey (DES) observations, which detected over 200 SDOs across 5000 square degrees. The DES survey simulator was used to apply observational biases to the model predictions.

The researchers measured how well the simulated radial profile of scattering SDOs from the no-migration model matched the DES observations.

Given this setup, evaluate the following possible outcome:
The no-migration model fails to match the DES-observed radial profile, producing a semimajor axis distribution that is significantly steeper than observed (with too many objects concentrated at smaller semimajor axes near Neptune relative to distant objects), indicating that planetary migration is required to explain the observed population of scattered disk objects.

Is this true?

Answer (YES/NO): NO